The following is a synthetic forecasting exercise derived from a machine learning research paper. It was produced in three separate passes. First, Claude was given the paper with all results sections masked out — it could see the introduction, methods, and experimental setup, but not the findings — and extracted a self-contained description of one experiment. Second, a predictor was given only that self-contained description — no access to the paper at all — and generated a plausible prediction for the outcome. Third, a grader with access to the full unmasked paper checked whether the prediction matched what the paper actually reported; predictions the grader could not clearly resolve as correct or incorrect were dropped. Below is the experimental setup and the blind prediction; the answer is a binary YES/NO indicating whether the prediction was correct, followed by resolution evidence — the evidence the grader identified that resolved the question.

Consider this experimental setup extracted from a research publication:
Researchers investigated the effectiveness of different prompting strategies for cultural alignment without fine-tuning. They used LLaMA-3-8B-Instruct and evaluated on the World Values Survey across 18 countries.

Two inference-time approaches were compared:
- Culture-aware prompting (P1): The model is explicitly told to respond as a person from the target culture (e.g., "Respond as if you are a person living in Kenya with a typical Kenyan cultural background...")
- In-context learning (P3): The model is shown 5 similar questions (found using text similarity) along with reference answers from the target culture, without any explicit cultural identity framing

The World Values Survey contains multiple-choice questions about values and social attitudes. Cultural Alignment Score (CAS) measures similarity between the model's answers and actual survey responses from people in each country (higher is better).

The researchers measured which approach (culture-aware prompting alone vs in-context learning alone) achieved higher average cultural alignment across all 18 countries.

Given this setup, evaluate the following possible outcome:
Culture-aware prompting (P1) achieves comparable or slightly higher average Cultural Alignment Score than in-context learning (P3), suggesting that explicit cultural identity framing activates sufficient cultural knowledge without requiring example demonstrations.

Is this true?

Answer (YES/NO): NO